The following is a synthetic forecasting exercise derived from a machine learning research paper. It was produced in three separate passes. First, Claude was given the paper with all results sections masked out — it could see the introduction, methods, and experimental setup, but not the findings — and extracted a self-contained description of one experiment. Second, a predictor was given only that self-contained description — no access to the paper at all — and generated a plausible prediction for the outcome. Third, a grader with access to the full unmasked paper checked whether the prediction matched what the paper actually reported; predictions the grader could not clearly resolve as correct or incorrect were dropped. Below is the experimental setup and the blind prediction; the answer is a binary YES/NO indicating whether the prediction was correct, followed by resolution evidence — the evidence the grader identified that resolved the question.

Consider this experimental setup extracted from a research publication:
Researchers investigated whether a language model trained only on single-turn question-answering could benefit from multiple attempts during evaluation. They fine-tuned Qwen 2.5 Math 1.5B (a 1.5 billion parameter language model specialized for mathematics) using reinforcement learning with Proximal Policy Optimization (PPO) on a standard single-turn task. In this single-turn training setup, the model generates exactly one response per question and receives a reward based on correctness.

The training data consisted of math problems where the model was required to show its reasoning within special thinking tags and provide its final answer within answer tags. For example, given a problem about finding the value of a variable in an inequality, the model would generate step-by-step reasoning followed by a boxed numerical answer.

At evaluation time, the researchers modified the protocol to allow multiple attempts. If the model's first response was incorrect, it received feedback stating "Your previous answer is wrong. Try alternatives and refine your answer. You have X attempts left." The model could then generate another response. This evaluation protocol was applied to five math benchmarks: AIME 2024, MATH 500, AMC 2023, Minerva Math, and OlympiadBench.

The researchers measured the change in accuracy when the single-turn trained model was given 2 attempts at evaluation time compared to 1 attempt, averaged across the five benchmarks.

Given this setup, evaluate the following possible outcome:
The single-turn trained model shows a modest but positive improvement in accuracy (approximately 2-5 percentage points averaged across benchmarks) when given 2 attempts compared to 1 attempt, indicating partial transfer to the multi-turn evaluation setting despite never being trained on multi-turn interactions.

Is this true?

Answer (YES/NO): NO